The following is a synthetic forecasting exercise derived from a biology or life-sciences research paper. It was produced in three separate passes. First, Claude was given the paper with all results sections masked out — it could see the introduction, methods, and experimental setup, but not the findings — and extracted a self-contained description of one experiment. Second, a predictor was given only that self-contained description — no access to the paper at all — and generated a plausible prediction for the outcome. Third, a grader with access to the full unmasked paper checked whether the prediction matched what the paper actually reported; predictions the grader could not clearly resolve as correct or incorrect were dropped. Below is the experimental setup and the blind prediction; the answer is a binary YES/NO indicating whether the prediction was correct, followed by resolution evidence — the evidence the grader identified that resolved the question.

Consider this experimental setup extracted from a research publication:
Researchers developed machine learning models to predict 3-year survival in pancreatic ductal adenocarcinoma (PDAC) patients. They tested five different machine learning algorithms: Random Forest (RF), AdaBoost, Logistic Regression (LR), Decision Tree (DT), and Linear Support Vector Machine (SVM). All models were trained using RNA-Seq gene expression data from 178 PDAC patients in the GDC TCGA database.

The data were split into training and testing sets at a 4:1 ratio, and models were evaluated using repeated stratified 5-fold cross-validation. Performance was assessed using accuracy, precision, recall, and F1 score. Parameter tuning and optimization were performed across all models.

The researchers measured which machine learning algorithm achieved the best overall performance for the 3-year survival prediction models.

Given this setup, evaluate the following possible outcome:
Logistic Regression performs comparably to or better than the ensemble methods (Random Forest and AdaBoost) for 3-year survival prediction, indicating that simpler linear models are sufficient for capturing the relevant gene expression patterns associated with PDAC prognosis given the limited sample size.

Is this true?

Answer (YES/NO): NO